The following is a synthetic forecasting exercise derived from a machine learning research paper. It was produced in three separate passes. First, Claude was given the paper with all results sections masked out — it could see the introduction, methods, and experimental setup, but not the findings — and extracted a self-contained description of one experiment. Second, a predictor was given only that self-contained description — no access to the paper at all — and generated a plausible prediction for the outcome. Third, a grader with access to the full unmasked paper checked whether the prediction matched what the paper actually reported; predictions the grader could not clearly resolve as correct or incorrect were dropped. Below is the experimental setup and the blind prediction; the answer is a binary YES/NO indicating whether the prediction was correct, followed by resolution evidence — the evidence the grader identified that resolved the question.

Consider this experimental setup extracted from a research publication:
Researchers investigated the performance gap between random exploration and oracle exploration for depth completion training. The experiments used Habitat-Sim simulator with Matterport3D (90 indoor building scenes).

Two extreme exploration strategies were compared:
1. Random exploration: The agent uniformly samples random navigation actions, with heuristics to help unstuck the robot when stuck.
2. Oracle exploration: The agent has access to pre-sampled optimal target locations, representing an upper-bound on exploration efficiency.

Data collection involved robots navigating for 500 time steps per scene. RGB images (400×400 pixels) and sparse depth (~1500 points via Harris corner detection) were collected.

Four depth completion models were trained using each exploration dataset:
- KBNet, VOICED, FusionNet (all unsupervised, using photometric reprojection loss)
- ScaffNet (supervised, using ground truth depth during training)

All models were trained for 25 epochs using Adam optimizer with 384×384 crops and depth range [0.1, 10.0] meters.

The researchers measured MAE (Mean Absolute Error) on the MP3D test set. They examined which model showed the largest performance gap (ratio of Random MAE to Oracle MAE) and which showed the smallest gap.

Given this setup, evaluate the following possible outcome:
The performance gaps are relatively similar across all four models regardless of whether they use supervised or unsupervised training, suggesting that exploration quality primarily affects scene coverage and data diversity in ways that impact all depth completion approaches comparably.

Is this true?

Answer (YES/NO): NO